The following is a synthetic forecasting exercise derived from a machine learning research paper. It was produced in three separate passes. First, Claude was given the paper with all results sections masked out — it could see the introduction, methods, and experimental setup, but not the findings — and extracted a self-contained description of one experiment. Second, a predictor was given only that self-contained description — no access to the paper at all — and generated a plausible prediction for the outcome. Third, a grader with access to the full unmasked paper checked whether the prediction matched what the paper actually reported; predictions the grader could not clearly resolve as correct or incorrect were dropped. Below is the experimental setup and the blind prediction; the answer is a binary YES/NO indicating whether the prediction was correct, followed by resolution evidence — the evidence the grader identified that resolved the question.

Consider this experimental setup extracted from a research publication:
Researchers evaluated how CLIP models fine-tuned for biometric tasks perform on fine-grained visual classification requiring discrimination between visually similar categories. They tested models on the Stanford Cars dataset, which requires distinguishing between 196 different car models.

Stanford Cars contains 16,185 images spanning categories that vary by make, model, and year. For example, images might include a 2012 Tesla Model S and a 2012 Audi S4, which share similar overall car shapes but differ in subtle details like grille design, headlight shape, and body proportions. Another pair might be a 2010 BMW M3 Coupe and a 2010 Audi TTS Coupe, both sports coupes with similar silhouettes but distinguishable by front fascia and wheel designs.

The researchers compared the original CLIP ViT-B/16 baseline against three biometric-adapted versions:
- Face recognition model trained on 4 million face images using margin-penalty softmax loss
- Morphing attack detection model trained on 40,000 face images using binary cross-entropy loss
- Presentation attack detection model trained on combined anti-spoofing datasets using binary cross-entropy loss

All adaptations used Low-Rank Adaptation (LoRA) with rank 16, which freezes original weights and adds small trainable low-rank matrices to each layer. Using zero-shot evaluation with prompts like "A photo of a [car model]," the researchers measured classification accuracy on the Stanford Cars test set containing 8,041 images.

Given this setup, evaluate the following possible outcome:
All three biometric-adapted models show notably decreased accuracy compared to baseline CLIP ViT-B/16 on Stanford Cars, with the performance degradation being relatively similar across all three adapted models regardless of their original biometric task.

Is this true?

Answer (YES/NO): NO